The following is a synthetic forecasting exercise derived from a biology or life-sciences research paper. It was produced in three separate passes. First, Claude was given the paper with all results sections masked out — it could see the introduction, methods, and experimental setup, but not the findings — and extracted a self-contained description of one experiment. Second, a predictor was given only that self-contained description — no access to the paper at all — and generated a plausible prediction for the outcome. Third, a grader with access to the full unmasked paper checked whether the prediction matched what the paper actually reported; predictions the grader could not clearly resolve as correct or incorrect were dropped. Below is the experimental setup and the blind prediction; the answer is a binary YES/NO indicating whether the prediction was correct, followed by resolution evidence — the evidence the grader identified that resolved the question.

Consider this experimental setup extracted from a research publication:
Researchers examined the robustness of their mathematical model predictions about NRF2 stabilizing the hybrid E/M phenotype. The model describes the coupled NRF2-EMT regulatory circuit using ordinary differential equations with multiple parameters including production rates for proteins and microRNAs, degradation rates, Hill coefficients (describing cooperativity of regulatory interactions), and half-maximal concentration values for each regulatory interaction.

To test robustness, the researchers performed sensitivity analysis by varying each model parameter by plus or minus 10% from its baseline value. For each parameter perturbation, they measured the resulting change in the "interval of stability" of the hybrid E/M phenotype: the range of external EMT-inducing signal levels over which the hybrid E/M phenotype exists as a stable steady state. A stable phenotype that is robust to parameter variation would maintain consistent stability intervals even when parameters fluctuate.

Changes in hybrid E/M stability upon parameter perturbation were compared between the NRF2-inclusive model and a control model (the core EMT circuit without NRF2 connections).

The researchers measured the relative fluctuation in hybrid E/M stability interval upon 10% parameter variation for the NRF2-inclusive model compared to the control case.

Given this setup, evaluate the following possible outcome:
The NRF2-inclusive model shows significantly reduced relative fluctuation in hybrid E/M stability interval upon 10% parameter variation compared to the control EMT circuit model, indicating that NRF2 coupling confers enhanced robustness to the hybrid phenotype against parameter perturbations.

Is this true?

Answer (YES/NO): YES